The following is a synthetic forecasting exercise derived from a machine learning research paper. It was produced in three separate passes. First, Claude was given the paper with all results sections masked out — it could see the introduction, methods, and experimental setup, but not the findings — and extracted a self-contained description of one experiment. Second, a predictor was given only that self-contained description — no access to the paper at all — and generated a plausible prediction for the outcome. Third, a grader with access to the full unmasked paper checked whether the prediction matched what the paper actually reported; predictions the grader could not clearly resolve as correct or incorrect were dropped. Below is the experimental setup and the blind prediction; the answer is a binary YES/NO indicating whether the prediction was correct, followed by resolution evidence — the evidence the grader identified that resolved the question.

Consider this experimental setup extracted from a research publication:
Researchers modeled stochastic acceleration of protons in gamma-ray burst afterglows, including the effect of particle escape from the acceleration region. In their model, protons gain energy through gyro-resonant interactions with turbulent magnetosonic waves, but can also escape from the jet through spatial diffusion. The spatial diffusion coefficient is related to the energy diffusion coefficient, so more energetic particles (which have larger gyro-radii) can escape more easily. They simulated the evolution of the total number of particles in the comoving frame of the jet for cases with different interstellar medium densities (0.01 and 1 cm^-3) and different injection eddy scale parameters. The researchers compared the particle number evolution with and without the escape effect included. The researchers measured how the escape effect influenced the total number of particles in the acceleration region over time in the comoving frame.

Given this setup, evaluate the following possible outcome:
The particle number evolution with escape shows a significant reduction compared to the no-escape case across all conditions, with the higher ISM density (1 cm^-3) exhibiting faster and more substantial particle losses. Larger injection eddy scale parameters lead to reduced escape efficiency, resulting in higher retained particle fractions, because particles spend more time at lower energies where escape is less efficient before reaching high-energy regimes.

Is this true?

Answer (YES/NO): NO